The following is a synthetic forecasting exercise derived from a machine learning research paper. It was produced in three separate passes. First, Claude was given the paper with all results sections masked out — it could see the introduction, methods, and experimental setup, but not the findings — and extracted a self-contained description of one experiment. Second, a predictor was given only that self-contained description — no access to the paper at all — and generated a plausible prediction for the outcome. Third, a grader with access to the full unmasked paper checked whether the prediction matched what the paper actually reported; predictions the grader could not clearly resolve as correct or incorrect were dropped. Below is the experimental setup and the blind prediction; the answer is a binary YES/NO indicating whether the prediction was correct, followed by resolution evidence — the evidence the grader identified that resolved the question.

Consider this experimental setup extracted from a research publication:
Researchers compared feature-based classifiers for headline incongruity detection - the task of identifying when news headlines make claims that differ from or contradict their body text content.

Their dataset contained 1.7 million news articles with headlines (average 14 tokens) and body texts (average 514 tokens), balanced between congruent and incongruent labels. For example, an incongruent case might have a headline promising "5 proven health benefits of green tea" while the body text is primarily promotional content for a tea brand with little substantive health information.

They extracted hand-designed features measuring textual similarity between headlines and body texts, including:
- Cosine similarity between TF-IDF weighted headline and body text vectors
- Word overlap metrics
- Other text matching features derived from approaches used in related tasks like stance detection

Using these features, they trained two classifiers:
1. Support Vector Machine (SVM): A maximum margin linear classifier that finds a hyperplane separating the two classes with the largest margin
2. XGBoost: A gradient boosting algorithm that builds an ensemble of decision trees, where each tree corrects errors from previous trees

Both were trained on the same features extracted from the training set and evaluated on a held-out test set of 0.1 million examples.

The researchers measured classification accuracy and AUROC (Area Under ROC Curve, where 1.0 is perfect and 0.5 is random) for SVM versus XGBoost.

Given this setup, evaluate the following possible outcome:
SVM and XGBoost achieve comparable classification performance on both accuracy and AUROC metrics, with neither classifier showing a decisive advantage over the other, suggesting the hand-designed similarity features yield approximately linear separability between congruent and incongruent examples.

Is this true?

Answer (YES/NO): NO